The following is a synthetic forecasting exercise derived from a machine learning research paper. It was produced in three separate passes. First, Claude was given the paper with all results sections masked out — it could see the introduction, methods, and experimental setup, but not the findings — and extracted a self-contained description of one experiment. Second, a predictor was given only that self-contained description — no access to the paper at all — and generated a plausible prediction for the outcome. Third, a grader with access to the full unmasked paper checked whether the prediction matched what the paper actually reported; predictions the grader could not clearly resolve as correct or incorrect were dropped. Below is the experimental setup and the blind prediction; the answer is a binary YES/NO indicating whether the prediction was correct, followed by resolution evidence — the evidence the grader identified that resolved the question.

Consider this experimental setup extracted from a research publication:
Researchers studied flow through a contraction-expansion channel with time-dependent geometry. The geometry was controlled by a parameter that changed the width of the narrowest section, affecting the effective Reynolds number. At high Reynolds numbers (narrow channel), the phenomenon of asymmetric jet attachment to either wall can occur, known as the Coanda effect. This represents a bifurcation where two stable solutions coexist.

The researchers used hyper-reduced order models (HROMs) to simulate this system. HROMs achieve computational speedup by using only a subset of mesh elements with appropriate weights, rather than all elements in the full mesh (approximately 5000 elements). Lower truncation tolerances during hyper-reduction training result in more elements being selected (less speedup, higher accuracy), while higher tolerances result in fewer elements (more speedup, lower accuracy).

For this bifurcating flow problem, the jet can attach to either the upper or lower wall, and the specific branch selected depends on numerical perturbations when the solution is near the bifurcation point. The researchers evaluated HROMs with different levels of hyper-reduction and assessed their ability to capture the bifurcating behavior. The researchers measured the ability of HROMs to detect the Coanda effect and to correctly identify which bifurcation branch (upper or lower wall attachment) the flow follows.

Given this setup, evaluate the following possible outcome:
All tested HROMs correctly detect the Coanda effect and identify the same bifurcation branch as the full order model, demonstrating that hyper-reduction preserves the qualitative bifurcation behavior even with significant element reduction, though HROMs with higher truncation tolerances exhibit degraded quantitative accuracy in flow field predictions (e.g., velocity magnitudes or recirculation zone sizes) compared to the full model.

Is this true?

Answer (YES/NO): NO